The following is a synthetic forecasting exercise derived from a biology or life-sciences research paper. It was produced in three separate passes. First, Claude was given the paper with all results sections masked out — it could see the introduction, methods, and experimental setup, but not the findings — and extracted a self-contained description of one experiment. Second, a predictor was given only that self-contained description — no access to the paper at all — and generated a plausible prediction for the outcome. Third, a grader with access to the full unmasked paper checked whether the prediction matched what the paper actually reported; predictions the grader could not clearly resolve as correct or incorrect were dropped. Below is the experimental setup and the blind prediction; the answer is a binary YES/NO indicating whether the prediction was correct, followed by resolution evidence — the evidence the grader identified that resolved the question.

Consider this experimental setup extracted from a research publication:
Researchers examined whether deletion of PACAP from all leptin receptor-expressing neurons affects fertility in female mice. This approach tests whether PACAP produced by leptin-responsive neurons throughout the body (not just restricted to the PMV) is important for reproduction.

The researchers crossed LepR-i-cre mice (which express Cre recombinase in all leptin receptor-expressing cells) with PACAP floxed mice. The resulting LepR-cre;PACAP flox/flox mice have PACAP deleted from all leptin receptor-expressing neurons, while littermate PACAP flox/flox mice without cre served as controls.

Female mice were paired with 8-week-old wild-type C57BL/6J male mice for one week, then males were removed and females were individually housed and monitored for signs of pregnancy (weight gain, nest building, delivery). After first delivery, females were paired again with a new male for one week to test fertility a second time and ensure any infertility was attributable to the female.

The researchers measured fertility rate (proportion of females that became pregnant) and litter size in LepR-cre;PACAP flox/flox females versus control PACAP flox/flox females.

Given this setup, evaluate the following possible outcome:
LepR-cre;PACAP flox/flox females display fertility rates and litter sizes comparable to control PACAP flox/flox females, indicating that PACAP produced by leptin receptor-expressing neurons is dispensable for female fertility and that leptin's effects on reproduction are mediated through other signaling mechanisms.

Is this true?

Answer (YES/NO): NO